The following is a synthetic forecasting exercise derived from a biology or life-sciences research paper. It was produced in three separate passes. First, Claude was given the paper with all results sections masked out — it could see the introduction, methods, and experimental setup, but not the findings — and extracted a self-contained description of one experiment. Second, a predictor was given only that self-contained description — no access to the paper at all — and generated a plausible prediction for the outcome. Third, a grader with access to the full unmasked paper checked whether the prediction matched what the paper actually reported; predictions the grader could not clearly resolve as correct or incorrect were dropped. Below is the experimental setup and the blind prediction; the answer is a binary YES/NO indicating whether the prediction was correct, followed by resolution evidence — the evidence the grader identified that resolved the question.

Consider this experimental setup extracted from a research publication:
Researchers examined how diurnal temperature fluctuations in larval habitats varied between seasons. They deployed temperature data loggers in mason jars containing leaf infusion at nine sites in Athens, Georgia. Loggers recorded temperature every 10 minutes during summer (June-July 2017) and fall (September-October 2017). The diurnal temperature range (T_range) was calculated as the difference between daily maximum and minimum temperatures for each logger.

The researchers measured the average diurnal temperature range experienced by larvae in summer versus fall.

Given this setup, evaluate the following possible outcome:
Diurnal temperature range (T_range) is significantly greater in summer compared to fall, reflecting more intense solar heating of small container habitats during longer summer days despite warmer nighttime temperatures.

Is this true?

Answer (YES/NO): NO